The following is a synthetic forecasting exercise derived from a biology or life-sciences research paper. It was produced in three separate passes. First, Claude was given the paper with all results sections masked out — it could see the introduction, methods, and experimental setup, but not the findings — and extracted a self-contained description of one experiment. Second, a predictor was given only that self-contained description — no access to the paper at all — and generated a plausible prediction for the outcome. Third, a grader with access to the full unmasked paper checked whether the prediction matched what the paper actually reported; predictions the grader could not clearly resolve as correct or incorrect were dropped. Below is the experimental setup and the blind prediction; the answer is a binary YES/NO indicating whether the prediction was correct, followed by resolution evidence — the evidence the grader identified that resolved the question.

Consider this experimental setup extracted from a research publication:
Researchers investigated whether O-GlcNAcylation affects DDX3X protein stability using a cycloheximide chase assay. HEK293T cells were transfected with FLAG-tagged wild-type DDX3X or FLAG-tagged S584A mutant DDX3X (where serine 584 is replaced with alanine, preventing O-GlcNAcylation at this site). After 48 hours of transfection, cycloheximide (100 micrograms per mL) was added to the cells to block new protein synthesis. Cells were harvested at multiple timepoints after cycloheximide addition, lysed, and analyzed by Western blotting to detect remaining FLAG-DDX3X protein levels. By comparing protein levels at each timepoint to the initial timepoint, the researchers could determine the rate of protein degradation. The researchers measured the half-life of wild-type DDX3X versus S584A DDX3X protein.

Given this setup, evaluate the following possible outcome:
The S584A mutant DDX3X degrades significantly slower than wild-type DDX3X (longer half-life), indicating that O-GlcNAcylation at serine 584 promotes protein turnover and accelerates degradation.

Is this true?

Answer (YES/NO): NO